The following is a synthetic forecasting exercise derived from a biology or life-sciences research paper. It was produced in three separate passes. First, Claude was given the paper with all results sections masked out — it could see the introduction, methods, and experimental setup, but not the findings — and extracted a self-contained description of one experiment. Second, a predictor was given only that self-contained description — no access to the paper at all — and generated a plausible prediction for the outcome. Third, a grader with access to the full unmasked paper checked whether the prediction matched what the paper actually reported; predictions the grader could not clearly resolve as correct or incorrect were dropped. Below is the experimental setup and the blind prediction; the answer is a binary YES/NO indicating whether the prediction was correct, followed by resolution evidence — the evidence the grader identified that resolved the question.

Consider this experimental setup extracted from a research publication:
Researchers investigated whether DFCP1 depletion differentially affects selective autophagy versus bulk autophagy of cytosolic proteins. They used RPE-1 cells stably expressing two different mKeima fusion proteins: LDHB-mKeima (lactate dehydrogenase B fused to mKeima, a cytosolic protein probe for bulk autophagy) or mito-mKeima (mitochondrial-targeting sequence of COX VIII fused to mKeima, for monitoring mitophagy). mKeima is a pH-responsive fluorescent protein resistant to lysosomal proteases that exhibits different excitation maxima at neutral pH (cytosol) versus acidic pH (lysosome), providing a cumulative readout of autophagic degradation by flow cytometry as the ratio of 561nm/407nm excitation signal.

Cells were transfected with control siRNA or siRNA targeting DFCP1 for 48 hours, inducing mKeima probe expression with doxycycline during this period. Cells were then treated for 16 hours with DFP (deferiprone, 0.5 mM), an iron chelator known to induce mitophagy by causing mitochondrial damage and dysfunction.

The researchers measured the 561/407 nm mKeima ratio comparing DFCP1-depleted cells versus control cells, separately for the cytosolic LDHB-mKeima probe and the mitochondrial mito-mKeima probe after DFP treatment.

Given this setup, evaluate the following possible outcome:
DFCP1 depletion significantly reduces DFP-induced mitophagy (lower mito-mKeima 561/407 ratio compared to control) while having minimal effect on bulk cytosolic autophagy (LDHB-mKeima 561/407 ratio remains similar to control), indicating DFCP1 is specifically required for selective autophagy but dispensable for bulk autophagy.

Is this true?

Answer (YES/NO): YES